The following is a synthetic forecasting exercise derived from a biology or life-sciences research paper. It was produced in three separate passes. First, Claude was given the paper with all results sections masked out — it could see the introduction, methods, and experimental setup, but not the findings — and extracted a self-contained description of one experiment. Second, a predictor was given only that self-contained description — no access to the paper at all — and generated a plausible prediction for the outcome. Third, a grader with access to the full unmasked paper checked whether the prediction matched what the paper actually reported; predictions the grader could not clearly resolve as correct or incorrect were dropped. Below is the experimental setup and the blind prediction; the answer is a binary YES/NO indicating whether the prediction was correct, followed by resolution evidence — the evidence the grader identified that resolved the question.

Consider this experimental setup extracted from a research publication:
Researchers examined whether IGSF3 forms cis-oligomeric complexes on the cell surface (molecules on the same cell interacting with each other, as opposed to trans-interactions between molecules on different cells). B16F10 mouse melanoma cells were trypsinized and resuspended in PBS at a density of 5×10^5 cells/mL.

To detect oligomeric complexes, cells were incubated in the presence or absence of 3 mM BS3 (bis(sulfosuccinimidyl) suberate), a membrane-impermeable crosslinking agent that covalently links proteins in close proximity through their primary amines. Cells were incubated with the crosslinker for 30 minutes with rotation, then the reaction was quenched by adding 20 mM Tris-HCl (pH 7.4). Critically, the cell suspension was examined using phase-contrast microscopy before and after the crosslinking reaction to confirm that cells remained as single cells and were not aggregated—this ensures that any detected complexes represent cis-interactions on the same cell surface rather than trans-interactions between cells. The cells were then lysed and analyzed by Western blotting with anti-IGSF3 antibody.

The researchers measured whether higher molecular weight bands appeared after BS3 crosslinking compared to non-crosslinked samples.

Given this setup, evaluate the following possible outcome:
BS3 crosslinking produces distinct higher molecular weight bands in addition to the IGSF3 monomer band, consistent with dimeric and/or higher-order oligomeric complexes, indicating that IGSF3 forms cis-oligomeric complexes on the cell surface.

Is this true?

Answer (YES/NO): YES